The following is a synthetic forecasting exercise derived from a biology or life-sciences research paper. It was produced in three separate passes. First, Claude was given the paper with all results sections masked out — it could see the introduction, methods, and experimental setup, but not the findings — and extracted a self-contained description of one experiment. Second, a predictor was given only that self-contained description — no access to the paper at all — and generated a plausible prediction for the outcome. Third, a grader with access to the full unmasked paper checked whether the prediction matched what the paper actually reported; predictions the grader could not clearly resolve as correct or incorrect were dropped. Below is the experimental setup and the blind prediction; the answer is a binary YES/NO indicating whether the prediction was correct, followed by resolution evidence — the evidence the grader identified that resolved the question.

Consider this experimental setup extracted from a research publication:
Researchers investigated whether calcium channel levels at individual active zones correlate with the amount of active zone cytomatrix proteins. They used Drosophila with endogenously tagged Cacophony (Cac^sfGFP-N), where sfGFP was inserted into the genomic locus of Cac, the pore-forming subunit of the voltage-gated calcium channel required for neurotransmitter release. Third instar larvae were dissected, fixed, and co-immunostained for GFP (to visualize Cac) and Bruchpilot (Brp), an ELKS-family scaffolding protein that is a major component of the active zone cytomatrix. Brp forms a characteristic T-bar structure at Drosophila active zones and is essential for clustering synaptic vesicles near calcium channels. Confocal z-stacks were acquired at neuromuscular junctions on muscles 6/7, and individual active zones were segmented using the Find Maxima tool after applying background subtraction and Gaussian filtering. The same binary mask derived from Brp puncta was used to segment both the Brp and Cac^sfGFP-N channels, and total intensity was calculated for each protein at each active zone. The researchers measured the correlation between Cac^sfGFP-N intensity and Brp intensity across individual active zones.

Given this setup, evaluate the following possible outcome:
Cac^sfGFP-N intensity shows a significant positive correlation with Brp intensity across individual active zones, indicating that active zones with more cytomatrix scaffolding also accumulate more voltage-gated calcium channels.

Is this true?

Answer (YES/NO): YES